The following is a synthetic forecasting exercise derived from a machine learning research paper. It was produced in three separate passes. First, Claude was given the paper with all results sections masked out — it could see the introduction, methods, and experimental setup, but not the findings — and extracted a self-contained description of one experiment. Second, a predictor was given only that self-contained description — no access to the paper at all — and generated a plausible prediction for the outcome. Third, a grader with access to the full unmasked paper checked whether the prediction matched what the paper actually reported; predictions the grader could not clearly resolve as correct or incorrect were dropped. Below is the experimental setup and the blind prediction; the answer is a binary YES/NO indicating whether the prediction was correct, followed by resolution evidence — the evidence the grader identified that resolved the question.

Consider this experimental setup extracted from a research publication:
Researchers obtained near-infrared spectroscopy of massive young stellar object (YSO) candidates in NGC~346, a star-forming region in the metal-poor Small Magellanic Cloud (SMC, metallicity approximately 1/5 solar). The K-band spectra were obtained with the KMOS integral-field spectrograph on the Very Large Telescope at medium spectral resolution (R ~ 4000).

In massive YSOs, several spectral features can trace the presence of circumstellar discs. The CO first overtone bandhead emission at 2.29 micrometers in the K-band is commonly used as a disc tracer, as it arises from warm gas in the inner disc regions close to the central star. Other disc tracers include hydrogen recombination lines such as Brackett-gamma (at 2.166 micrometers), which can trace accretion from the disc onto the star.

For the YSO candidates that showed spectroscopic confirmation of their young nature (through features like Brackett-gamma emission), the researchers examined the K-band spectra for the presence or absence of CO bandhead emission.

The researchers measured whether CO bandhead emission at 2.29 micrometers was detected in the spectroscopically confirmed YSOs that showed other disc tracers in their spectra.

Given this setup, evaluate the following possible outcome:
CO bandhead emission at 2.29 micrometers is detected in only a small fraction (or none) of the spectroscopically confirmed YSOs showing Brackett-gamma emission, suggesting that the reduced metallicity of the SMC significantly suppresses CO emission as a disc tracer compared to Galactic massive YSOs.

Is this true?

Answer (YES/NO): YES